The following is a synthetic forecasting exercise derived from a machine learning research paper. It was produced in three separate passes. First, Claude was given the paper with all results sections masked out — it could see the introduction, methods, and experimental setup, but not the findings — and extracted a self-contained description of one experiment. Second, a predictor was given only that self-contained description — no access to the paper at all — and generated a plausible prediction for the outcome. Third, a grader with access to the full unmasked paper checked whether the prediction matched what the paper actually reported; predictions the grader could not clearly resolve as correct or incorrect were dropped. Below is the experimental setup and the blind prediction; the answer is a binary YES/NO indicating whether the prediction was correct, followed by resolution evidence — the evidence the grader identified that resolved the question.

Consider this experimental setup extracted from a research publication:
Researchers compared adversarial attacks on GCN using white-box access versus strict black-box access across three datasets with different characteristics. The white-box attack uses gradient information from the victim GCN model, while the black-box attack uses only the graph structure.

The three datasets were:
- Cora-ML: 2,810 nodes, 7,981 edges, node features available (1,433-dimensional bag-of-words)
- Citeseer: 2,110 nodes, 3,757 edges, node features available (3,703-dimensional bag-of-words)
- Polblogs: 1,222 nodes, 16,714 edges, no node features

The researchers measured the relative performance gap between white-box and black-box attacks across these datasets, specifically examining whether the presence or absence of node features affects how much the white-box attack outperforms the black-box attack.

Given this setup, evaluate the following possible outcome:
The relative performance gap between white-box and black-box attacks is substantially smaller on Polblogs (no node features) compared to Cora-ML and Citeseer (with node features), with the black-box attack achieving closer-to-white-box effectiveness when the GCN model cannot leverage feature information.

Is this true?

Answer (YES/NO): YES